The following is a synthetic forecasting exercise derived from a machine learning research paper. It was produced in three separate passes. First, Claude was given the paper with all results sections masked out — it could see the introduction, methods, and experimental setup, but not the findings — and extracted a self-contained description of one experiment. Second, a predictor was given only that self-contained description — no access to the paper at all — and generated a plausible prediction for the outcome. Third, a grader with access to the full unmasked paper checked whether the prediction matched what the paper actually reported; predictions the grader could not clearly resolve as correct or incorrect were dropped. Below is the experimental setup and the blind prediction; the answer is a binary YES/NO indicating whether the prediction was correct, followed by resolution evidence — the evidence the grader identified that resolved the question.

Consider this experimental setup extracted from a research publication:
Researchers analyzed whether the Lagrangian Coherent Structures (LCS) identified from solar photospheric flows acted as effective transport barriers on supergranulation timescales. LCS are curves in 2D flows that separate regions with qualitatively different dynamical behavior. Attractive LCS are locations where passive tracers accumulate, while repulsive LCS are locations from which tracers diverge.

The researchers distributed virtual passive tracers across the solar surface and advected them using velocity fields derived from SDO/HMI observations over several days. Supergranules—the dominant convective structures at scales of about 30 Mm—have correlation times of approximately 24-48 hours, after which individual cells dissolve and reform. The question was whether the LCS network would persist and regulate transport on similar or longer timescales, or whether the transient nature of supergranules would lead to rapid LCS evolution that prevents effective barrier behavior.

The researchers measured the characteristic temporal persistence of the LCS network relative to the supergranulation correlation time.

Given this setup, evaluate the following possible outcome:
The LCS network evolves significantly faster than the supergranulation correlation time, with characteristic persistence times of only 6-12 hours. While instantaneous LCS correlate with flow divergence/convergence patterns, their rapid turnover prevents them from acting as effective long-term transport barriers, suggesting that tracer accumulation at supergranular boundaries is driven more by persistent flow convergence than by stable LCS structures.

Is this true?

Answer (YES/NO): NO